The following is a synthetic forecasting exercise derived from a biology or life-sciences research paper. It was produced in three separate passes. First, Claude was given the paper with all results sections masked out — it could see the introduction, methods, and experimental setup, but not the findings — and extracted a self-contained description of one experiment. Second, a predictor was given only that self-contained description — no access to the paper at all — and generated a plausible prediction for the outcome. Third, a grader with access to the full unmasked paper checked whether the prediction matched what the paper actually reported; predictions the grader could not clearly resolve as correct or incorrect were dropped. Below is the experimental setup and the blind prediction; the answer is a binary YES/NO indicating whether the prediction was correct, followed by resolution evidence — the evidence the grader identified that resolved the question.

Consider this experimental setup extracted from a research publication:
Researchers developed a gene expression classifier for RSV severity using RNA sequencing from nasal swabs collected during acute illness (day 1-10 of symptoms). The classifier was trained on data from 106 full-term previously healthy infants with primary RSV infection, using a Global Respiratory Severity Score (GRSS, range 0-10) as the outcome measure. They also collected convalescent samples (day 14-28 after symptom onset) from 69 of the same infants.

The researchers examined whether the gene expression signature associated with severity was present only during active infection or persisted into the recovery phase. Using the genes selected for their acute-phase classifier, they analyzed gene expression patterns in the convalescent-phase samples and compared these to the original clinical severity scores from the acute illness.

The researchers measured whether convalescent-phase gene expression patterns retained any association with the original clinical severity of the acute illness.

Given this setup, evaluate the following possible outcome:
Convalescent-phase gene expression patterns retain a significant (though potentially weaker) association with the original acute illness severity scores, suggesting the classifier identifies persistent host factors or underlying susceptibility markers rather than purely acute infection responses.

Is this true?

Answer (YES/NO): NO